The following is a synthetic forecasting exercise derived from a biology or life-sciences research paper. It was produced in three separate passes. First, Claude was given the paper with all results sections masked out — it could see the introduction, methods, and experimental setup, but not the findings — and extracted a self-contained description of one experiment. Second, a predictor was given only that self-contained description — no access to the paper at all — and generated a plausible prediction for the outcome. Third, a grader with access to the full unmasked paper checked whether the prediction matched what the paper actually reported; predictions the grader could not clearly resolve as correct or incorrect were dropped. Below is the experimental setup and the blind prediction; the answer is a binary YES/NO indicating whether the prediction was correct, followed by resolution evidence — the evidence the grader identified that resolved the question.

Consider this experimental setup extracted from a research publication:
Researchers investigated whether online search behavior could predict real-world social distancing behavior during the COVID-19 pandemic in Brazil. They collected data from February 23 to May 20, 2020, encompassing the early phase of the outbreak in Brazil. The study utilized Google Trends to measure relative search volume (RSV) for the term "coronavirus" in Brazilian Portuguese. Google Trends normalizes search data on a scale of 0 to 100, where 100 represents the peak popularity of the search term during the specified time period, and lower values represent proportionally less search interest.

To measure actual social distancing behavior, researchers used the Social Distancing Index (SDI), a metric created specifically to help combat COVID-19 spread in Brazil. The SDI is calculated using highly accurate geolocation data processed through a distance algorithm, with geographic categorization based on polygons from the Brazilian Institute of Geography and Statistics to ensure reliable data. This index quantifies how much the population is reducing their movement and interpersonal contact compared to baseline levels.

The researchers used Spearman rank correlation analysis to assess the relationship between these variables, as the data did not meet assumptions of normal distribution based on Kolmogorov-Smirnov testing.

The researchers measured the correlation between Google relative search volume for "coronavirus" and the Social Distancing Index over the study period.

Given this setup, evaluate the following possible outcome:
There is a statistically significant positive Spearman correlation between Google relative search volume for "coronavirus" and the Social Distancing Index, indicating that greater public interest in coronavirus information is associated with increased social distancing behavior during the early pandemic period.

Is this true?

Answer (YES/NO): YES